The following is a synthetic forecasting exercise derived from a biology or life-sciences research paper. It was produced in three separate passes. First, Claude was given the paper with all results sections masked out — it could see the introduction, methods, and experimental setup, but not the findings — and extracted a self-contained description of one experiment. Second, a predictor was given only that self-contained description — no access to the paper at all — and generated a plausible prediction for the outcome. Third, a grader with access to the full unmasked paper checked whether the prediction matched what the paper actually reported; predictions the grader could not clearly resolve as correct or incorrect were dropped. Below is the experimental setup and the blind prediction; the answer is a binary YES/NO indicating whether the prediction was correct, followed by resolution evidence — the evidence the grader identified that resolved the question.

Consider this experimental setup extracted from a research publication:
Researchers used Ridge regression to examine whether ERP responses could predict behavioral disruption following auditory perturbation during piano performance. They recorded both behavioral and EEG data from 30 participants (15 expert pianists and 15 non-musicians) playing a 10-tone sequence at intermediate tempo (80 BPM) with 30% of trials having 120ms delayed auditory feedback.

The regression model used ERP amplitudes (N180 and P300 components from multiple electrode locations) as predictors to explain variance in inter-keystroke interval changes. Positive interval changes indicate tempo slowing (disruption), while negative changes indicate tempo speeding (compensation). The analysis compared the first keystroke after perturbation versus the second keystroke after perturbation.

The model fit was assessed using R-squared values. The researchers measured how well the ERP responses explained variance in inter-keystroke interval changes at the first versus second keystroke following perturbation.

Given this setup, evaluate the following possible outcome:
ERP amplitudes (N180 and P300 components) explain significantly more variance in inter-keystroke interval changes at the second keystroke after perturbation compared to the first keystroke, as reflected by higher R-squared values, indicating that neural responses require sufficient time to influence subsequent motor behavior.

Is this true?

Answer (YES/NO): NO